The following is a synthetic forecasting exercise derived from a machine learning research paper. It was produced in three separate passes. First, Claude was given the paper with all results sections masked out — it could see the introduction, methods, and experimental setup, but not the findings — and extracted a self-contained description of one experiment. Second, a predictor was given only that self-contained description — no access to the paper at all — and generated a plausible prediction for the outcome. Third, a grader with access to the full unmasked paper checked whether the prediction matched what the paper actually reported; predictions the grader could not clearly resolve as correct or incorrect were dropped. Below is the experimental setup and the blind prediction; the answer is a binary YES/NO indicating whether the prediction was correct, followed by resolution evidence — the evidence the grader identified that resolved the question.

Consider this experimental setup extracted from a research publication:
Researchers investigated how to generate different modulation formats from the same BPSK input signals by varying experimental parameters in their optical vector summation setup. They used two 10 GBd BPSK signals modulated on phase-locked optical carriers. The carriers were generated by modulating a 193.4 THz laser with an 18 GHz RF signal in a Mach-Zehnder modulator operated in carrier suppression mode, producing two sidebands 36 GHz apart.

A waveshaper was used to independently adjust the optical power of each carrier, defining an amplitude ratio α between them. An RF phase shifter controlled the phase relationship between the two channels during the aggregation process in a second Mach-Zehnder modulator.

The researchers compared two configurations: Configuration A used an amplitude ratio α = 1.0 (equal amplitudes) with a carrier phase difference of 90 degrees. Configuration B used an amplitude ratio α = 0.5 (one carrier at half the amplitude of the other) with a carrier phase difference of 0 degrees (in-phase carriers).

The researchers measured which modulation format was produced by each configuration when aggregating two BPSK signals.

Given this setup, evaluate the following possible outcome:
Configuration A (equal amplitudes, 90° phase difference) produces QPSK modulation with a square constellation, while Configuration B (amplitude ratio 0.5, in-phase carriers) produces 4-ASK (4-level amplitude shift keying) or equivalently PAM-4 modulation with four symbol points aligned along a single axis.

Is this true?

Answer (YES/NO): YES